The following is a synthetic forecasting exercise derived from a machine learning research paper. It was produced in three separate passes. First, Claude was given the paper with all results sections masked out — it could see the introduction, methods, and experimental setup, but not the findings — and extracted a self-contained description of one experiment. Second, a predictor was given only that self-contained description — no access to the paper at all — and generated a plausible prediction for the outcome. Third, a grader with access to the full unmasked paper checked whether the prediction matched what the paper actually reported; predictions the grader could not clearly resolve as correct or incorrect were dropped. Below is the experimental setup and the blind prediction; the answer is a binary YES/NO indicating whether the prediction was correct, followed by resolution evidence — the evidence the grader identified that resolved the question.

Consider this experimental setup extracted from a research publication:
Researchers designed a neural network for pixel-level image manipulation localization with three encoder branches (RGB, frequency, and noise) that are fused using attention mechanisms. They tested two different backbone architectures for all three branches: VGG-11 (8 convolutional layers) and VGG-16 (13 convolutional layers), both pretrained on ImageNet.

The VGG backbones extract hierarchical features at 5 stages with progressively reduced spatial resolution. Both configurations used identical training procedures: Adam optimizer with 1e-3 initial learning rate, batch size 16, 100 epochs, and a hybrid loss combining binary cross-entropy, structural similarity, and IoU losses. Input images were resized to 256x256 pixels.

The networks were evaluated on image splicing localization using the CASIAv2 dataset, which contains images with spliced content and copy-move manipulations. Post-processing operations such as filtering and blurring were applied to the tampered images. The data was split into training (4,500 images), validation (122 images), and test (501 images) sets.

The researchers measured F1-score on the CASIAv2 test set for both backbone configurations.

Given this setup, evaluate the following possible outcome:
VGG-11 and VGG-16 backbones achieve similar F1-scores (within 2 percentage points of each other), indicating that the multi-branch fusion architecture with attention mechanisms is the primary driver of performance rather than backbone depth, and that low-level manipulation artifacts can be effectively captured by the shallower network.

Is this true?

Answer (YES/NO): NO